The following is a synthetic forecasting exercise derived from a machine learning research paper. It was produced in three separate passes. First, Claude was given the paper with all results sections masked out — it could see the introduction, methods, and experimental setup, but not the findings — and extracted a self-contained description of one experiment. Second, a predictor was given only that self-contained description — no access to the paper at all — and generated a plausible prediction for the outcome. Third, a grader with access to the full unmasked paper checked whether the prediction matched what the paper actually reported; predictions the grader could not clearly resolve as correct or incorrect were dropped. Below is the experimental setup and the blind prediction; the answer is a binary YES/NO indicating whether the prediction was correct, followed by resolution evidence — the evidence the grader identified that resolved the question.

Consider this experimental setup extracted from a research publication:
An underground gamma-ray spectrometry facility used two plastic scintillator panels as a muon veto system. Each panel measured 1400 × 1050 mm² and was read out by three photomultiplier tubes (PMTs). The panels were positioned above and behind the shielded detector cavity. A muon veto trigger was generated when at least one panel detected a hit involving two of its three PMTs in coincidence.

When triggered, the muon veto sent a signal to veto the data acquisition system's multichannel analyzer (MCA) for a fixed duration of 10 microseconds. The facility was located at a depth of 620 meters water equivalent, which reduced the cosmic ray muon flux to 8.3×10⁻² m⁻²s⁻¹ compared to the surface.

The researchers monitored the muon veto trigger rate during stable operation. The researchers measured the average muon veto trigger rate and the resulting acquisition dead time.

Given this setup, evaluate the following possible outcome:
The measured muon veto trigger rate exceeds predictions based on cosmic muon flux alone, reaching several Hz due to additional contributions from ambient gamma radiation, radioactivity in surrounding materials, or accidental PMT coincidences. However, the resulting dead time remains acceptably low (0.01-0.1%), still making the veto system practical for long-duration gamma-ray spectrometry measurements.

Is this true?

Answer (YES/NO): NO